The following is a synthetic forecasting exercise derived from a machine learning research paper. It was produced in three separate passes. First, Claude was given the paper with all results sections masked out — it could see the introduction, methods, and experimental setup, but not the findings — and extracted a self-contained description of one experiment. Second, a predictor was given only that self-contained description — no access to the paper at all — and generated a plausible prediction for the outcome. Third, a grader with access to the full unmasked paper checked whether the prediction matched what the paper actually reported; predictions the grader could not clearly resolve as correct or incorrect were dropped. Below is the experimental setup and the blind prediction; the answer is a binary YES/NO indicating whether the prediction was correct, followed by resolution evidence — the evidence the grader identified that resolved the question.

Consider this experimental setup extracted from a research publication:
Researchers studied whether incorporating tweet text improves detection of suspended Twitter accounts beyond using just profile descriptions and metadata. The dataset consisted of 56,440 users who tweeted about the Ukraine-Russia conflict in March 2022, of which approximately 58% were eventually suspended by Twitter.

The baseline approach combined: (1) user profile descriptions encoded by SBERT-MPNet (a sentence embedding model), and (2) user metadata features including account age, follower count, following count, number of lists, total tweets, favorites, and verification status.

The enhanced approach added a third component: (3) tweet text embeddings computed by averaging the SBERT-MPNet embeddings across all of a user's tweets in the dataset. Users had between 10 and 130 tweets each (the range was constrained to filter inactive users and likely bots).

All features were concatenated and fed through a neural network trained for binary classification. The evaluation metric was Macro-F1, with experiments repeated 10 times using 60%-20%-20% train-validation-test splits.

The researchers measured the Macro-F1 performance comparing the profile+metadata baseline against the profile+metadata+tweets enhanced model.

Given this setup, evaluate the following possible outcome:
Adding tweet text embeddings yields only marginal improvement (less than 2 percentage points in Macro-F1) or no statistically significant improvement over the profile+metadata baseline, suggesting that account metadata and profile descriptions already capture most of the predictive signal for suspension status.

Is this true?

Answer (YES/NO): NO